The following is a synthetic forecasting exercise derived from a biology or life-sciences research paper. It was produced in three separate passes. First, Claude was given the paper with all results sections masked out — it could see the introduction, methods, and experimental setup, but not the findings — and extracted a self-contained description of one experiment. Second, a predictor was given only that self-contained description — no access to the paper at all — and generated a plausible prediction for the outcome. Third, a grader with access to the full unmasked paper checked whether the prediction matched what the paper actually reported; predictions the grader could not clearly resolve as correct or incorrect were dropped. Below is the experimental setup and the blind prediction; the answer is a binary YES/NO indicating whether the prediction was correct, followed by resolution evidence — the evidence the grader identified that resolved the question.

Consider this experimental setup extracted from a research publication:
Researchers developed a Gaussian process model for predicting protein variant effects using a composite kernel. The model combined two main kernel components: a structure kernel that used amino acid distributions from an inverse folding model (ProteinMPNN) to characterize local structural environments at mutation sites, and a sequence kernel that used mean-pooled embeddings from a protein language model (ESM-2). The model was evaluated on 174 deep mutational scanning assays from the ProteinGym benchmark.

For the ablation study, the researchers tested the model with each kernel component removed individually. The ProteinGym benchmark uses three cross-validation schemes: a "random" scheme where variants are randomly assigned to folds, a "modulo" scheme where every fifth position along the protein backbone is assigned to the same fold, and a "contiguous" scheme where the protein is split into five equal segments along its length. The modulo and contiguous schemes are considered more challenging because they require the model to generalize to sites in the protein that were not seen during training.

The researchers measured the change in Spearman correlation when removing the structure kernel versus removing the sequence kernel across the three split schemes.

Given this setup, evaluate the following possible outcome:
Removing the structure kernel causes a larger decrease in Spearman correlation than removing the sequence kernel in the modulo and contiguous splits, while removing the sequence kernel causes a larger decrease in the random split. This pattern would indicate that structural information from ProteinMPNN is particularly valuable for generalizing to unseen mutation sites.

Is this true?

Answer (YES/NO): NO